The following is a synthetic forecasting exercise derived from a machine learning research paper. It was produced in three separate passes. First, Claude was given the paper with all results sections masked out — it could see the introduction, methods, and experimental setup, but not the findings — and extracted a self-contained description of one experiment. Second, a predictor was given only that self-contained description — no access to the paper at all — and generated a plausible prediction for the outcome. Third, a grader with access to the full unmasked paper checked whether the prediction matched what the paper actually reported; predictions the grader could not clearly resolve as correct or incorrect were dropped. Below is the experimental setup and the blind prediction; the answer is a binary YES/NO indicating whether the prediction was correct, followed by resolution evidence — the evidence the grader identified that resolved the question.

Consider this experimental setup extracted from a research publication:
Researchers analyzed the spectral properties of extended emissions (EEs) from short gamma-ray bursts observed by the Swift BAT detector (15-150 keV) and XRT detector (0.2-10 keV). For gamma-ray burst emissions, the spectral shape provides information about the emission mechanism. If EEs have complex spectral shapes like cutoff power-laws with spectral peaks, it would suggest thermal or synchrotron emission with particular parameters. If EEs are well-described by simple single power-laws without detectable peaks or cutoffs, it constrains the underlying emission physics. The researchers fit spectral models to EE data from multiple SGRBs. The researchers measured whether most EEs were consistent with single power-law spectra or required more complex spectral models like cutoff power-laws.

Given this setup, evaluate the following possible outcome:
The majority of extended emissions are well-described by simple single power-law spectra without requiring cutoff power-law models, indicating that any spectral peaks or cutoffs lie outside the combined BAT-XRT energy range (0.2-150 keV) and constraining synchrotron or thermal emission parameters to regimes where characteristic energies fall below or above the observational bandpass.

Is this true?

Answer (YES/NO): YES